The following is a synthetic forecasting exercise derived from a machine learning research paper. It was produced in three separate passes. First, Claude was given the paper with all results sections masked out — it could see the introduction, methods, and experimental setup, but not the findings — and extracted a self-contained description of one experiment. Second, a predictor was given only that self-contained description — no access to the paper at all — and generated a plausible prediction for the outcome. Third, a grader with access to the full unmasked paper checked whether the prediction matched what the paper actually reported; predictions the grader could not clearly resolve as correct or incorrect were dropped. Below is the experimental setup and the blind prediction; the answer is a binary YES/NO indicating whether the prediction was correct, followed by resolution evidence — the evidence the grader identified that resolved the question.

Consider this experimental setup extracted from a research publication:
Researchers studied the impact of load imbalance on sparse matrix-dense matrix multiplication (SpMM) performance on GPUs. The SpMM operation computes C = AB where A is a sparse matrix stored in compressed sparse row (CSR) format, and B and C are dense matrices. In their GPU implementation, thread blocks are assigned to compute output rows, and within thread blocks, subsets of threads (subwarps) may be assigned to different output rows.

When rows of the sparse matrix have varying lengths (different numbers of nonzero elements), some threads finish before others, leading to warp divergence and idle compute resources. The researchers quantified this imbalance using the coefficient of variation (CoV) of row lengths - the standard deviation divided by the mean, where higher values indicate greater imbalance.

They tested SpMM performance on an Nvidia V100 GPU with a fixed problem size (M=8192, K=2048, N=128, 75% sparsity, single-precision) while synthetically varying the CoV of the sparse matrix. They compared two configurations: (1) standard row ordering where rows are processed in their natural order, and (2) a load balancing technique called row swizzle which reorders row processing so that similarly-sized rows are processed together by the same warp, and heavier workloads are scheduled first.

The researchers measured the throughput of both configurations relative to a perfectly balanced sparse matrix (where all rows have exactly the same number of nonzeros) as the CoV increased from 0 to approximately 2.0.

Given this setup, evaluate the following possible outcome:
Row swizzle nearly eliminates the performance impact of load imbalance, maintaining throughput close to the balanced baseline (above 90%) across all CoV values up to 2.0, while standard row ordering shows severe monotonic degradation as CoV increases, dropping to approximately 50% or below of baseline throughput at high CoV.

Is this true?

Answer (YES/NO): YES